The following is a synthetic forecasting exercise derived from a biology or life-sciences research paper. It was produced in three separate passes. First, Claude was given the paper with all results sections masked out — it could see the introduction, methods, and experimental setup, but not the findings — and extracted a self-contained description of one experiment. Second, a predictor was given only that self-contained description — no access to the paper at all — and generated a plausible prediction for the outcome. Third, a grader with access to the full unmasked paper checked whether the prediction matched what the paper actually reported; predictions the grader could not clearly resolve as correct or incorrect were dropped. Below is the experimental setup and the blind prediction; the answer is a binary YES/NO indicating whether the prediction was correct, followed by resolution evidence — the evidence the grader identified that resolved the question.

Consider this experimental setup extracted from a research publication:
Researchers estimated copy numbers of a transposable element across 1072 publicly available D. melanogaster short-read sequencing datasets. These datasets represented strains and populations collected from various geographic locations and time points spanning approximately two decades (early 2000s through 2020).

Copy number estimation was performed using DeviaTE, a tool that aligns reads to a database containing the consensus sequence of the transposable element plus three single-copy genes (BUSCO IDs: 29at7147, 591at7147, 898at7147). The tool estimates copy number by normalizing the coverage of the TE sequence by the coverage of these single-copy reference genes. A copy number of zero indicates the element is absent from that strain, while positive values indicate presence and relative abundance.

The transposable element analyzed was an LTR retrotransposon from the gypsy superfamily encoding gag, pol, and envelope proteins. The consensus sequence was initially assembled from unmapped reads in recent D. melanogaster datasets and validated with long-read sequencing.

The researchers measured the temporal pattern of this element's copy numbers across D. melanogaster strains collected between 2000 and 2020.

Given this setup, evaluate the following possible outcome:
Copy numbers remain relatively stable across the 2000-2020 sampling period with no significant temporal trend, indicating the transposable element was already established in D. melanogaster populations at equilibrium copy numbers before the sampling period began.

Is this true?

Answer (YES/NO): NO